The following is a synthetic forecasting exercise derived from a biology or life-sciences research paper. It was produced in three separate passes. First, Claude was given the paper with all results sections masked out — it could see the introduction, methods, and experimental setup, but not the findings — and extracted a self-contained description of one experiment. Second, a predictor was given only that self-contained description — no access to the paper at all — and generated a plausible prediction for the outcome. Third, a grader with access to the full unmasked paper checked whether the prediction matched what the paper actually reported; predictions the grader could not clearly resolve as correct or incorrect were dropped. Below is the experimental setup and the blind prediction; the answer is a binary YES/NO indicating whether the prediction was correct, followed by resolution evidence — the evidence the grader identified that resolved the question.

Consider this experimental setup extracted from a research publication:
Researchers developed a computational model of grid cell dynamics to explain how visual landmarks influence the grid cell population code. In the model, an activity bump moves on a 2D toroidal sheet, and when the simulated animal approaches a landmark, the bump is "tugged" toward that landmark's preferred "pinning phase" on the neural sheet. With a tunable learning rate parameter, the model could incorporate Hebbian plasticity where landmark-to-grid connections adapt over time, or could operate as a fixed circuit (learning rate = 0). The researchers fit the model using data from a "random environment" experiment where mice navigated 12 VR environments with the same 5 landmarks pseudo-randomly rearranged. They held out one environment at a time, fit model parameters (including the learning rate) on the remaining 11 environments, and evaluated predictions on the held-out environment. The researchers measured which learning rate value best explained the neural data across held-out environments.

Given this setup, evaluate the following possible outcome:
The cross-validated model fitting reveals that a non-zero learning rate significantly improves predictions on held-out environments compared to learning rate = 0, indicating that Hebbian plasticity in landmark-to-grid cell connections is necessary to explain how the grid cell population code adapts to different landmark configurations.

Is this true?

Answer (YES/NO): NO